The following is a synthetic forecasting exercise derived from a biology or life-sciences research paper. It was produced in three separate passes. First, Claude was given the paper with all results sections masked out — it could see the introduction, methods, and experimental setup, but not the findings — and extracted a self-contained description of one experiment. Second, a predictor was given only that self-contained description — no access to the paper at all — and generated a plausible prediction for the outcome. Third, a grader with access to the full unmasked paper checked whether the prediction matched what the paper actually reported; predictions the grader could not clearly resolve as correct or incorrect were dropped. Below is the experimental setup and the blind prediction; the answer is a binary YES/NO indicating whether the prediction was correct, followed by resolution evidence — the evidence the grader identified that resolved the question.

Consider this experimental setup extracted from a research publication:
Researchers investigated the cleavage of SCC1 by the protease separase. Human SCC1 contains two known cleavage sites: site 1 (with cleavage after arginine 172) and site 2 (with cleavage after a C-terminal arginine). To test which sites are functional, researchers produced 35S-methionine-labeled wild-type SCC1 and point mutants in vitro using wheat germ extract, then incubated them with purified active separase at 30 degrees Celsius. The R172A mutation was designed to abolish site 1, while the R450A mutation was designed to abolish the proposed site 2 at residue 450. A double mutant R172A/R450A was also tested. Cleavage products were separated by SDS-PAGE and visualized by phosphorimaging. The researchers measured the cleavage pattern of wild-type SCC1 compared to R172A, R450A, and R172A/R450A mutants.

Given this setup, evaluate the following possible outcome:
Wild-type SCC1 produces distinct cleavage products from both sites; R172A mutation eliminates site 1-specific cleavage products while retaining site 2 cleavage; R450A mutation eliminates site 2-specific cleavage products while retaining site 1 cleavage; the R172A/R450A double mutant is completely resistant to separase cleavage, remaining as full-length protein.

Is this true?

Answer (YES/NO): NO